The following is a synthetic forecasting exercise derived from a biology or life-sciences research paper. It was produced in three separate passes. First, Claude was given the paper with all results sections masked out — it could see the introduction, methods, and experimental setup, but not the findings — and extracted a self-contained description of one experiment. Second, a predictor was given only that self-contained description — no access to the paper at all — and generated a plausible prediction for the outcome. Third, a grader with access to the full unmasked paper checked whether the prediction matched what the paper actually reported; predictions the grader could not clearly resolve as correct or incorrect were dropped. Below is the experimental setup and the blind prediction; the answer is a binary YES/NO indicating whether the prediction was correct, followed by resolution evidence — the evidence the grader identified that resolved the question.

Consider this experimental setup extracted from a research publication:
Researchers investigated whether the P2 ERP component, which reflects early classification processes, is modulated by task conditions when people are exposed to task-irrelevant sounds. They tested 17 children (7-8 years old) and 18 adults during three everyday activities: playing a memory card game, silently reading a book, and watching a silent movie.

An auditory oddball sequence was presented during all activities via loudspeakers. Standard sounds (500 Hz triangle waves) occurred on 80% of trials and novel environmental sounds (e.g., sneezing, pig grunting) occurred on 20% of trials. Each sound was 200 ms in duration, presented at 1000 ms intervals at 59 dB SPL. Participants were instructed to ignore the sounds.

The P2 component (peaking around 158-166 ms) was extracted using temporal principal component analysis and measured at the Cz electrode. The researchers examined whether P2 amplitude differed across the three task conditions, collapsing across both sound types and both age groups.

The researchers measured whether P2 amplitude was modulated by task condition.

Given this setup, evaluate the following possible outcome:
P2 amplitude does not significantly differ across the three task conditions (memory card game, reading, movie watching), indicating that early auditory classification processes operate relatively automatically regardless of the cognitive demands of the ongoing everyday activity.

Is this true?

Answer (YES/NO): NO